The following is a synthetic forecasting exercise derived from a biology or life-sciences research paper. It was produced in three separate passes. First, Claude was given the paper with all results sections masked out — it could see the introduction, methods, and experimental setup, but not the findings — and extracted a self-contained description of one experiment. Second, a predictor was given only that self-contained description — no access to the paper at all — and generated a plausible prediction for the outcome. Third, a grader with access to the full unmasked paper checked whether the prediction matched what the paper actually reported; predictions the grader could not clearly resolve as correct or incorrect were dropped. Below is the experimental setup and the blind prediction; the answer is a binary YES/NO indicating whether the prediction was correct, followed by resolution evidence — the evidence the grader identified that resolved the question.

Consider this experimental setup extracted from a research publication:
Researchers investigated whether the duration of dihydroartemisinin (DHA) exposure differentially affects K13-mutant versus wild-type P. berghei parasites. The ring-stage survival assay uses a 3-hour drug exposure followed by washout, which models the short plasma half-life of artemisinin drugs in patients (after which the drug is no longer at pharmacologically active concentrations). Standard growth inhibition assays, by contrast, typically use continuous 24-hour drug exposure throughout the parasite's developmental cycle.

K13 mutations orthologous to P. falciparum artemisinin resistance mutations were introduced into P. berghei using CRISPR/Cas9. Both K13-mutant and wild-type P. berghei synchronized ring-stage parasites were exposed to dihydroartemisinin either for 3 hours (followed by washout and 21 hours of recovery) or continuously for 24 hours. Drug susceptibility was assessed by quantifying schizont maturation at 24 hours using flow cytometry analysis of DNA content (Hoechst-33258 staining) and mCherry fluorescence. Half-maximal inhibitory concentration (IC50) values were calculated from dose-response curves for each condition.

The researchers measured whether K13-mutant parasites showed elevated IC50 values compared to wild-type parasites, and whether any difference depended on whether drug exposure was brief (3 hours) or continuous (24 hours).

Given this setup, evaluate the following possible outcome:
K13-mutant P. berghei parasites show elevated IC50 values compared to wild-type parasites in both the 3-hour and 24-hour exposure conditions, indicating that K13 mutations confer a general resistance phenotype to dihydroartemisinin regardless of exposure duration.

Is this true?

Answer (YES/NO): NO